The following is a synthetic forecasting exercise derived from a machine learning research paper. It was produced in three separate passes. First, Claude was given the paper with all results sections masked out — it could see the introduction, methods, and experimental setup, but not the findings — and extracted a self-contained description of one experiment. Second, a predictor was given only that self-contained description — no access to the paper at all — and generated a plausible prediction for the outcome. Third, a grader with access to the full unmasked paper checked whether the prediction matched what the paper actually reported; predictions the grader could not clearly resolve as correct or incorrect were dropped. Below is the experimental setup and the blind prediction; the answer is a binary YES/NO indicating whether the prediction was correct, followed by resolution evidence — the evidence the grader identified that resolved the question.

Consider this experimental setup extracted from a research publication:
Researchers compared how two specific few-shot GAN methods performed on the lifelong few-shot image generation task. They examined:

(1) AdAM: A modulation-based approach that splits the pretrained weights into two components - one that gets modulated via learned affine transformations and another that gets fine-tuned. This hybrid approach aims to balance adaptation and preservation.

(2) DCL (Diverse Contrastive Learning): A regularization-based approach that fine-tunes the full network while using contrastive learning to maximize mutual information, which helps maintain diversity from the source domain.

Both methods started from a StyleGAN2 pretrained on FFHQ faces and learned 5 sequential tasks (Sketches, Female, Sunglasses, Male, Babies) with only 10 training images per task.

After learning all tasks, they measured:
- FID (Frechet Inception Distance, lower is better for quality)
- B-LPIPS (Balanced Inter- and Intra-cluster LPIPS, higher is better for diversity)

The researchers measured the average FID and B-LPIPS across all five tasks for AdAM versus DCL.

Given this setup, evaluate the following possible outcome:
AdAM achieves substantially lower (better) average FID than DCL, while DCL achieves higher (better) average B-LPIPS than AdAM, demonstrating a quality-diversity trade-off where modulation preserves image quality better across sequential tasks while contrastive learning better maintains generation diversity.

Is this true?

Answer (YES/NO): YES